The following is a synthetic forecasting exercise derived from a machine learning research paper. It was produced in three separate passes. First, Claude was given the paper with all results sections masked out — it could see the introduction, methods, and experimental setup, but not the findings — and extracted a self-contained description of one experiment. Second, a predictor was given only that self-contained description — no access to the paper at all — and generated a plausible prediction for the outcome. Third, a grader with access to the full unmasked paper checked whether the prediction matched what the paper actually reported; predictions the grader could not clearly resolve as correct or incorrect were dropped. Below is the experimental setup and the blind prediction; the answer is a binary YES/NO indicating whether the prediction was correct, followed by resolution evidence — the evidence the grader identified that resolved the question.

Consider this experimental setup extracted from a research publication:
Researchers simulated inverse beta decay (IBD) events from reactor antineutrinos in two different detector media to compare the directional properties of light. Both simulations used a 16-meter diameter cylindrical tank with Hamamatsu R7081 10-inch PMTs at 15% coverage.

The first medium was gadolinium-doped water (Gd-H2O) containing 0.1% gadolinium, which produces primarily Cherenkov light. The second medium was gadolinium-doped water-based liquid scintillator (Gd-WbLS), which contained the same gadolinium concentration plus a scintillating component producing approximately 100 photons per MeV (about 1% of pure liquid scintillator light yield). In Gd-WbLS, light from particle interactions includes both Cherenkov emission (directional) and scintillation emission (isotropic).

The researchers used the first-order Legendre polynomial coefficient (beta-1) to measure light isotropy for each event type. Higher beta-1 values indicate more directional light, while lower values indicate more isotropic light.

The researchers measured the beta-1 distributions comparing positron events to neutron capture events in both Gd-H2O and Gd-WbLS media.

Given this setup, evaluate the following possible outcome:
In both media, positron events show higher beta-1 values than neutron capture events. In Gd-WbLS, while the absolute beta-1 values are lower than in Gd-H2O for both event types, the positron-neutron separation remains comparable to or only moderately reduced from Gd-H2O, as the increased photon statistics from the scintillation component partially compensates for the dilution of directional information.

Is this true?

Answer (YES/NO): NO